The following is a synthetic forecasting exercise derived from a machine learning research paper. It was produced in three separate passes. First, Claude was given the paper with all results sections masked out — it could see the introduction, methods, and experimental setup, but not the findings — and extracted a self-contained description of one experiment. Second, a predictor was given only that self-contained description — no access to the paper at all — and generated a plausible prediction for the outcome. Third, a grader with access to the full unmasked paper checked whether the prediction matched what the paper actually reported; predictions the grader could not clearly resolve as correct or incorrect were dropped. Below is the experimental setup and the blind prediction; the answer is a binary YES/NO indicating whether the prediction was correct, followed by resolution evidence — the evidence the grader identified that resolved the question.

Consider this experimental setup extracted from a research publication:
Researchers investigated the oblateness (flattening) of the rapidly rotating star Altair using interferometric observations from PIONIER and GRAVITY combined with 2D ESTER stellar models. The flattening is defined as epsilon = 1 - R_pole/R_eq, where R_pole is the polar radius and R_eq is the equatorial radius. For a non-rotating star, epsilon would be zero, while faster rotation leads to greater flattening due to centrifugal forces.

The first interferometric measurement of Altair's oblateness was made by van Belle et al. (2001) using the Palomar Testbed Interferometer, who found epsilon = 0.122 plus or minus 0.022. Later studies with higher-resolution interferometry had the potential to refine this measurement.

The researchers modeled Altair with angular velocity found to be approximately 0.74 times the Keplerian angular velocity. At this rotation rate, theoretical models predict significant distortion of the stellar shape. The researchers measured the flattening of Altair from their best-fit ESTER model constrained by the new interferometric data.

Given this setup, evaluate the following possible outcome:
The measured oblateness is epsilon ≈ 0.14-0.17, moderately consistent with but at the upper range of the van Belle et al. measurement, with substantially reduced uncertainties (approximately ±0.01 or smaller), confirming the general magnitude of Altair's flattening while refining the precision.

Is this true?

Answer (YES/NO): NO